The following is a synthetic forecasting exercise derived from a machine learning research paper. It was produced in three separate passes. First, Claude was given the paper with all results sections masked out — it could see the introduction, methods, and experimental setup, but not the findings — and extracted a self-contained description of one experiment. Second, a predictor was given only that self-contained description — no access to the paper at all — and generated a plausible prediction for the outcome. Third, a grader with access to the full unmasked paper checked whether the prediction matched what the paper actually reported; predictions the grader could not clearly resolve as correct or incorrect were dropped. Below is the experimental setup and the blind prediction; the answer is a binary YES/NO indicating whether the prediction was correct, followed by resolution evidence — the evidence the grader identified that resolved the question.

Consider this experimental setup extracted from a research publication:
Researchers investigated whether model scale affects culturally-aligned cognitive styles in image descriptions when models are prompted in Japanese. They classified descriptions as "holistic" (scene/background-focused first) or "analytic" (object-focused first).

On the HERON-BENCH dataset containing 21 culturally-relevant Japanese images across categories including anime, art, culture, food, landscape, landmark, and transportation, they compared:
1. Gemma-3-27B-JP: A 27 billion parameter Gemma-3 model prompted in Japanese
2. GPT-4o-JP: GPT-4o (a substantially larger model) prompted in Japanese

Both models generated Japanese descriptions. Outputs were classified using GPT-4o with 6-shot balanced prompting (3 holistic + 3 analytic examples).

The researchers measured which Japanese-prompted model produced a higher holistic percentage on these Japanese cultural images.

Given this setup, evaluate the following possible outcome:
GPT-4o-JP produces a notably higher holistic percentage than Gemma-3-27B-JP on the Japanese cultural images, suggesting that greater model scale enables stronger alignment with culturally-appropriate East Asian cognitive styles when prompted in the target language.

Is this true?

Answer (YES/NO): YES